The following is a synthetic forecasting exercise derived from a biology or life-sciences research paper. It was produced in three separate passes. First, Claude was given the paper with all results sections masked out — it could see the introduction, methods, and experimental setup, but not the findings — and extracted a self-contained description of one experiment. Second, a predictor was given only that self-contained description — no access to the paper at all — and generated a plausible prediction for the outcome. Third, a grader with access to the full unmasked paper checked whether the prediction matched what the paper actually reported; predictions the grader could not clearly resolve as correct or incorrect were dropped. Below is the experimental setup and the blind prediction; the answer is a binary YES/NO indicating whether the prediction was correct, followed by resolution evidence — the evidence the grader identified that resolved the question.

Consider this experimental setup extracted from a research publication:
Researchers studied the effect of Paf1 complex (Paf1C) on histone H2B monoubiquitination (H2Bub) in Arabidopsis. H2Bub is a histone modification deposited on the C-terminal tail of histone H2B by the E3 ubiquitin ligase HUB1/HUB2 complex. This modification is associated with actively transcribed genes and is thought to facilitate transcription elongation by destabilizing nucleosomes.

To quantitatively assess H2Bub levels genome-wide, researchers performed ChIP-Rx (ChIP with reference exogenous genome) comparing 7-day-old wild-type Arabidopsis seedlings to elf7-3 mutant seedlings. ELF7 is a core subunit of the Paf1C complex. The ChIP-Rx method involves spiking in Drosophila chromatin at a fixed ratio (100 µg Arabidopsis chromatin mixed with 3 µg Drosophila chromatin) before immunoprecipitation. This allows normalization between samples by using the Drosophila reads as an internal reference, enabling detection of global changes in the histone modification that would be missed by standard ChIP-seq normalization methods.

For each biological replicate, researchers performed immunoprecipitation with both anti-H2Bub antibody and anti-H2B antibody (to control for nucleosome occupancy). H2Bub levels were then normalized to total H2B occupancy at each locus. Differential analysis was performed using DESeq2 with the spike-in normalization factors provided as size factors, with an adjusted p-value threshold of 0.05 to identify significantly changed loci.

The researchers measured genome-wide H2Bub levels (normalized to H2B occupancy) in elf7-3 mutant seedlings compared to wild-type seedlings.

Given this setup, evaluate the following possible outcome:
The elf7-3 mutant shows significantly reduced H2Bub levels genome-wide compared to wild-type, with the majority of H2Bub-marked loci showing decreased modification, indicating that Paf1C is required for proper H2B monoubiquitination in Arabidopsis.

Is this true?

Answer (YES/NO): YES